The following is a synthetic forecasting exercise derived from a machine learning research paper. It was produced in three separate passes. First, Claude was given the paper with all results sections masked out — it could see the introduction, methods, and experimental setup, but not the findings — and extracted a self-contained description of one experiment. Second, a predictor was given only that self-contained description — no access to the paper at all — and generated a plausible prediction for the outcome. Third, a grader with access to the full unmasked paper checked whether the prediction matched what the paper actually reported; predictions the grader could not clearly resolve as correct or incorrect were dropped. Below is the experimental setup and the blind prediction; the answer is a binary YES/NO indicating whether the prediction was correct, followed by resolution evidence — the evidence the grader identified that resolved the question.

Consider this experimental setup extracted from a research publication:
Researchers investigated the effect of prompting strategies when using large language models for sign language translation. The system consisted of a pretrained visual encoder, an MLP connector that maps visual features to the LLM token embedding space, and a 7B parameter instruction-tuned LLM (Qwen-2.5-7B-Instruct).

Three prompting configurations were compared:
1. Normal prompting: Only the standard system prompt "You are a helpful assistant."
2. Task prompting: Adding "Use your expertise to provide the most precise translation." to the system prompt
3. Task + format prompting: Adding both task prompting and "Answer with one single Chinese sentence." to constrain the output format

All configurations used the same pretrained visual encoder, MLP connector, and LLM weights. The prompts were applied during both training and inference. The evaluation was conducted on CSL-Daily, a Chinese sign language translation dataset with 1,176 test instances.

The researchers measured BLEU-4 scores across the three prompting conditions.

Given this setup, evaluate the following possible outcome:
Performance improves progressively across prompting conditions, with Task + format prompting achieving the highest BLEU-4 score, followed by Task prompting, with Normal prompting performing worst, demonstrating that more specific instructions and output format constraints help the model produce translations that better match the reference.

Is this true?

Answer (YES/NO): YES